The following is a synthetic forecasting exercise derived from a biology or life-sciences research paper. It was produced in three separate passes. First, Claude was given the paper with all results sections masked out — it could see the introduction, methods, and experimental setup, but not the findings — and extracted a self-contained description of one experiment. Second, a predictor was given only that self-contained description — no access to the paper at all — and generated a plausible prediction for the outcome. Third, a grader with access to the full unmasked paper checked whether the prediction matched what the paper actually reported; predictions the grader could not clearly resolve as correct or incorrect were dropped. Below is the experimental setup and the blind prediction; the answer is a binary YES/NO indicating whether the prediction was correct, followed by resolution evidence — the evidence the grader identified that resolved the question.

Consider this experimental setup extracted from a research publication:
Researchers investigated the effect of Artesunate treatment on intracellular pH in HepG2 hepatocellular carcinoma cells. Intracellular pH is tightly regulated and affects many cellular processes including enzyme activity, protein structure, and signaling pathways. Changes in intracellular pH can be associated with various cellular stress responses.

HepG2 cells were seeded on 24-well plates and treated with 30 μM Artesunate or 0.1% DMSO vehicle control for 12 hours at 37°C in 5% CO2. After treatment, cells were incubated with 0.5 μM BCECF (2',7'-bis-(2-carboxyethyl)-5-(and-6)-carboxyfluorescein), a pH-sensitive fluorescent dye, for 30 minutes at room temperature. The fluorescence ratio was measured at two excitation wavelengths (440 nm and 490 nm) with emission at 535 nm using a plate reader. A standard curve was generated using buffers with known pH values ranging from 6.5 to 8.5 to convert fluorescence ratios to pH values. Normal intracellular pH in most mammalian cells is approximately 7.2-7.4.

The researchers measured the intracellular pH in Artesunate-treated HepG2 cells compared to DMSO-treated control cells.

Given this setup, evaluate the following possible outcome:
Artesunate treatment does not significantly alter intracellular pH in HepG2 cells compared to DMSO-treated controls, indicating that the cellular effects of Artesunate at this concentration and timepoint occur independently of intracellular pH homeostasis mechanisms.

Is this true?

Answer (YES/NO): YES